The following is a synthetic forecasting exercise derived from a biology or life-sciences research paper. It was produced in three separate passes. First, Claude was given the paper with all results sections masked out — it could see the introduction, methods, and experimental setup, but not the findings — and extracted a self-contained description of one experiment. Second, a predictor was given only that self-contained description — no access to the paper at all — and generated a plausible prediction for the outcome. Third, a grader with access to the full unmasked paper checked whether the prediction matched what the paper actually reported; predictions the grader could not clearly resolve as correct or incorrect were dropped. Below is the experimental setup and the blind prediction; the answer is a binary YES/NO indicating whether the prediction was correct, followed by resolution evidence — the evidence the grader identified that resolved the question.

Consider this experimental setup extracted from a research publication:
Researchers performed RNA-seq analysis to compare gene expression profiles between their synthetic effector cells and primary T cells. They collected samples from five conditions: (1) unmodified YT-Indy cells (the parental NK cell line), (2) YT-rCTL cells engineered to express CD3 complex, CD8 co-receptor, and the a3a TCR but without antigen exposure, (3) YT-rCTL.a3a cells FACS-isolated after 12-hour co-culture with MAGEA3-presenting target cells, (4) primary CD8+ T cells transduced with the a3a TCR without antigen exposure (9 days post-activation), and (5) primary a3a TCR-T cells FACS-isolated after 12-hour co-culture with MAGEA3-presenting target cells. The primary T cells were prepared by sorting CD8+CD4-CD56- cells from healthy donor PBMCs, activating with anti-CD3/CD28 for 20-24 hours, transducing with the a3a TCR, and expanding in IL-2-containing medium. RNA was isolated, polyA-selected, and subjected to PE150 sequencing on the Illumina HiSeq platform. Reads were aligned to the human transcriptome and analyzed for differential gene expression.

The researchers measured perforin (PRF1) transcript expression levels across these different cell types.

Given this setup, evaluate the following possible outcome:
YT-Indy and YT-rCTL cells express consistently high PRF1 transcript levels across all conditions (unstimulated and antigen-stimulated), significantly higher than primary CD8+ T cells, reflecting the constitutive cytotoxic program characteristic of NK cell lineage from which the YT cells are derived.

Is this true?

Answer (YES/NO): YES